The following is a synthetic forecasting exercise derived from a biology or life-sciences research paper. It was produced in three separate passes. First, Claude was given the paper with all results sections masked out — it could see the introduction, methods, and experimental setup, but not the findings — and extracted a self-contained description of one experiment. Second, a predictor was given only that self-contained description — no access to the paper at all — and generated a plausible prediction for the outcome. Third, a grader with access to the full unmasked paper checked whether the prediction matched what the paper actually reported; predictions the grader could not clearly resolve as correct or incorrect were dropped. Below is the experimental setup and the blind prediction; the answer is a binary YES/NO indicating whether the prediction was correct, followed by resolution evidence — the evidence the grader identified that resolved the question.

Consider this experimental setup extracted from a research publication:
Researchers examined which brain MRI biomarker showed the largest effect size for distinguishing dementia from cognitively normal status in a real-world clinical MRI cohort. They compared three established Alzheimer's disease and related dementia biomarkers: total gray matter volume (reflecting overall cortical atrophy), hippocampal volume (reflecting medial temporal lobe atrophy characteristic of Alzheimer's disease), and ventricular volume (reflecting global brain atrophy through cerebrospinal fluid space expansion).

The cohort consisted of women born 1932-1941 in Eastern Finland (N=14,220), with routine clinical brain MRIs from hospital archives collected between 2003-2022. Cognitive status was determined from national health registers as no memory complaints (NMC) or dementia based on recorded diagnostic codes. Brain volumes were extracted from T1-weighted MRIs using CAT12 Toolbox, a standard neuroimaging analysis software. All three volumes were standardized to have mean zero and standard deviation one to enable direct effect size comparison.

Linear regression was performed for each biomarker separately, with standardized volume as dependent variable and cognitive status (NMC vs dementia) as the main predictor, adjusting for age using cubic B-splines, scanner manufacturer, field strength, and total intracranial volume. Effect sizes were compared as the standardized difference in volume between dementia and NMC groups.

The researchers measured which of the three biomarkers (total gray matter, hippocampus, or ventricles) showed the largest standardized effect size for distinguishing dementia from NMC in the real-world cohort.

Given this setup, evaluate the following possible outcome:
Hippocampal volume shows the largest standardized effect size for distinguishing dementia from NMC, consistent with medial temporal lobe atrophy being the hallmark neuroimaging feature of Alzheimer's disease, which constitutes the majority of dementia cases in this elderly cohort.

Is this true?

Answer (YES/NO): YES